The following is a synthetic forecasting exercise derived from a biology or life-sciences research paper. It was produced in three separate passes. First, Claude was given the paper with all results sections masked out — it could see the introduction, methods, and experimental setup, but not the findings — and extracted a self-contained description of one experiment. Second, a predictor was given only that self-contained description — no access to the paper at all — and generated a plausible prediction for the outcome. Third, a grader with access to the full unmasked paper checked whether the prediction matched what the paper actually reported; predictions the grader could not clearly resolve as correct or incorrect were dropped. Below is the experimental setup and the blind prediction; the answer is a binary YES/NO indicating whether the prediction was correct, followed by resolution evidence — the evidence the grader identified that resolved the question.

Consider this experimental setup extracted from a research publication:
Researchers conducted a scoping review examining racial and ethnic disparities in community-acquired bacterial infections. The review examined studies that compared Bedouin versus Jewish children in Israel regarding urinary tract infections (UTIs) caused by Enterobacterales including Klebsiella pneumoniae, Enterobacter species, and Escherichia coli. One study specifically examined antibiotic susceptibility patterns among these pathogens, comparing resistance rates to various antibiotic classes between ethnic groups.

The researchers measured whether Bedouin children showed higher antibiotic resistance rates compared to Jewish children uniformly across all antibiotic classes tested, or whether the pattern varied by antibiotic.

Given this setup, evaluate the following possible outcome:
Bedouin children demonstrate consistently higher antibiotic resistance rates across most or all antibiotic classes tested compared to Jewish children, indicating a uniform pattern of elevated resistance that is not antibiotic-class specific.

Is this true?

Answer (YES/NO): NO